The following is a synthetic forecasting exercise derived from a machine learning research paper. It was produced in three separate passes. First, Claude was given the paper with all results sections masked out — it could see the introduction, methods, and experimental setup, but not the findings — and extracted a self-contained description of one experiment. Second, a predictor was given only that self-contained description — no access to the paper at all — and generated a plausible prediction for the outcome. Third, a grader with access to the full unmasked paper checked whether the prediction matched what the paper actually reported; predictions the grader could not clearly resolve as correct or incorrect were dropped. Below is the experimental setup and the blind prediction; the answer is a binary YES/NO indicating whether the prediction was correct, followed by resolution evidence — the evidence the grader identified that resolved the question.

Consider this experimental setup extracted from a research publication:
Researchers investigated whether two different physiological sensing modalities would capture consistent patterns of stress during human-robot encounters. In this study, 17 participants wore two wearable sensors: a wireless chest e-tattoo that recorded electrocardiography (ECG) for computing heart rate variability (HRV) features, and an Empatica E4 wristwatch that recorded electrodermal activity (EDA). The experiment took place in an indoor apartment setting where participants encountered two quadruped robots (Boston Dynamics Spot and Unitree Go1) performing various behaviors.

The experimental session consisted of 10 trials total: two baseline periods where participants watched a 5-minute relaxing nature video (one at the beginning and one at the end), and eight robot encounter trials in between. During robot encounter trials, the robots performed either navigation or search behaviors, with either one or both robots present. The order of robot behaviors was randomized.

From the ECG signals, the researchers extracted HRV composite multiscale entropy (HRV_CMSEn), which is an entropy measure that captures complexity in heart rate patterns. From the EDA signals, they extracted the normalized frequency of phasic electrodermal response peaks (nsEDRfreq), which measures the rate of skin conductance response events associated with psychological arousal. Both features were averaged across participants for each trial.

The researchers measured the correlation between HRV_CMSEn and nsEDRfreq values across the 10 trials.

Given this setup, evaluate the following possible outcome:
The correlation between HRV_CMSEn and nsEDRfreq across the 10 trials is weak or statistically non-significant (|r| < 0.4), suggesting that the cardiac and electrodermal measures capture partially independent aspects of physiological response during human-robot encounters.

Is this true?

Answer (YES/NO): NO